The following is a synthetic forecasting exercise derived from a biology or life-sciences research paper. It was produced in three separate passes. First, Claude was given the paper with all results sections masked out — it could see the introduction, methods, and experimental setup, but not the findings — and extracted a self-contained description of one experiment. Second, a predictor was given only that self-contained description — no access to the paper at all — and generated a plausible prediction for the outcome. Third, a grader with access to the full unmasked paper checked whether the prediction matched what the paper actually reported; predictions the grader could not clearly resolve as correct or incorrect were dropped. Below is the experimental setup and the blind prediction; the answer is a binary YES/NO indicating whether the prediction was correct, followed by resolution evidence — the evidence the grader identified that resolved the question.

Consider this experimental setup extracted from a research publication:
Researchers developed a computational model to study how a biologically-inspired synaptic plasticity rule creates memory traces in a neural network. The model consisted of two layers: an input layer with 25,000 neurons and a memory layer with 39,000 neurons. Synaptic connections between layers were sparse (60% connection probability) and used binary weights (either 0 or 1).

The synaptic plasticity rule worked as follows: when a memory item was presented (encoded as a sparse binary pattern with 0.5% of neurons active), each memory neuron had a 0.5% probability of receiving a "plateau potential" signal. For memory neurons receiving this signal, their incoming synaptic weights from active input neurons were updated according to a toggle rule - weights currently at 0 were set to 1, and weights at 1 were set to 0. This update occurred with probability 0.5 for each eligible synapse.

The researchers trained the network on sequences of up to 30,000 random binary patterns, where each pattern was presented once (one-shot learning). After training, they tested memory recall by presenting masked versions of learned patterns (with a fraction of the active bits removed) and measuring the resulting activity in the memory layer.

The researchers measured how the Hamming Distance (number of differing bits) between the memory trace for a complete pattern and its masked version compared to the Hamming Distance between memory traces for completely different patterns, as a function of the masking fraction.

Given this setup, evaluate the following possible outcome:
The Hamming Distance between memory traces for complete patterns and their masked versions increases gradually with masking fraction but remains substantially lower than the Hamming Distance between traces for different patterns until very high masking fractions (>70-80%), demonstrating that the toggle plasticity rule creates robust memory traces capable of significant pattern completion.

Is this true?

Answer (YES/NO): NO